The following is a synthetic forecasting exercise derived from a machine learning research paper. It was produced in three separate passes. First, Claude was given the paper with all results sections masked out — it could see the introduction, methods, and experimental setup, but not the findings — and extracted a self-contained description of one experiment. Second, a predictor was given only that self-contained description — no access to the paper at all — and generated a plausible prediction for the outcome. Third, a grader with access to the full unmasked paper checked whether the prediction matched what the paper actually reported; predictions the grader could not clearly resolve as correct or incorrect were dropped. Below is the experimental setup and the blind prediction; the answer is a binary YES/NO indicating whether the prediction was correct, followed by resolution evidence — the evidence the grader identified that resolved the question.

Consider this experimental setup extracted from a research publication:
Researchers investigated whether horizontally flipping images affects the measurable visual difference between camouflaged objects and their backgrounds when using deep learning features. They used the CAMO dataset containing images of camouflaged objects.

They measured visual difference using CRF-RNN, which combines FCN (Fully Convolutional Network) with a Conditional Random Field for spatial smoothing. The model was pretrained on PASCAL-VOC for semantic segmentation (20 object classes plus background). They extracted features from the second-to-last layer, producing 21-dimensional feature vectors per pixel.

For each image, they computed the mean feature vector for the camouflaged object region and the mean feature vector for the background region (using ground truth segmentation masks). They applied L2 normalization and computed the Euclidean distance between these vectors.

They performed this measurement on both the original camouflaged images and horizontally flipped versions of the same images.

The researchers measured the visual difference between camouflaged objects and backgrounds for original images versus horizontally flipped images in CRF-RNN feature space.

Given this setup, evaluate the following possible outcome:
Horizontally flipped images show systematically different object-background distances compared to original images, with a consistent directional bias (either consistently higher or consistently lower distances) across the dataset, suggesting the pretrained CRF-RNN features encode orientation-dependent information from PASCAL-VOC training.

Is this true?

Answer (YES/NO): NO